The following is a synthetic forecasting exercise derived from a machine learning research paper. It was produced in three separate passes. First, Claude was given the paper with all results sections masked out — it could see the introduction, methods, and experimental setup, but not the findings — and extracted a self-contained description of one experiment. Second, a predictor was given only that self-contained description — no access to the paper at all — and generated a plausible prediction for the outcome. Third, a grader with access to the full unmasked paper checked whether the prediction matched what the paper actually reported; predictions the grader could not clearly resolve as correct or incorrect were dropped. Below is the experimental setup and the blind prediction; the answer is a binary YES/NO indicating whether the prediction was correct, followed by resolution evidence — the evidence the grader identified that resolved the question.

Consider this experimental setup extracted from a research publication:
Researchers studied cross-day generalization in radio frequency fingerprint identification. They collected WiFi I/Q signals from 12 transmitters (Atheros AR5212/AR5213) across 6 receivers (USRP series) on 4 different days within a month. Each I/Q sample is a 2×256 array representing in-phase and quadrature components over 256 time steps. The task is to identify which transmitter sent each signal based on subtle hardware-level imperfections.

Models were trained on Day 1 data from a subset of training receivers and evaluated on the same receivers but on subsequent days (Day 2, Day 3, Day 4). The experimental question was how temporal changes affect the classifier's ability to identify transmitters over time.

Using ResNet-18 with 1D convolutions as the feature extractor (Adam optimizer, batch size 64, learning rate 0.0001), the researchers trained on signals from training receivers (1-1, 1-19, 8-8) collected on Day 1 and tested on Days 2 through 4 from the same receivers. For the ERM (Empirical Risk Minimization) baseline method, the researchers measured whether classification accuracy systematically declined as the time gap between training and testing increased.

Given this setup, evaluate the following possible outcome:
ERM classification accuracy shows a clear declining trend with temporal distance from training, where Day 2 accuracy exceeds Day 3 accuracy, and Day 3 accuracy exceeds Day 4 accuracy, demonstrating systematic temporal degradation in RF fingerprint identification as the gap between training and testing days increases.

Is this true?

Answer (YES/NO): YES